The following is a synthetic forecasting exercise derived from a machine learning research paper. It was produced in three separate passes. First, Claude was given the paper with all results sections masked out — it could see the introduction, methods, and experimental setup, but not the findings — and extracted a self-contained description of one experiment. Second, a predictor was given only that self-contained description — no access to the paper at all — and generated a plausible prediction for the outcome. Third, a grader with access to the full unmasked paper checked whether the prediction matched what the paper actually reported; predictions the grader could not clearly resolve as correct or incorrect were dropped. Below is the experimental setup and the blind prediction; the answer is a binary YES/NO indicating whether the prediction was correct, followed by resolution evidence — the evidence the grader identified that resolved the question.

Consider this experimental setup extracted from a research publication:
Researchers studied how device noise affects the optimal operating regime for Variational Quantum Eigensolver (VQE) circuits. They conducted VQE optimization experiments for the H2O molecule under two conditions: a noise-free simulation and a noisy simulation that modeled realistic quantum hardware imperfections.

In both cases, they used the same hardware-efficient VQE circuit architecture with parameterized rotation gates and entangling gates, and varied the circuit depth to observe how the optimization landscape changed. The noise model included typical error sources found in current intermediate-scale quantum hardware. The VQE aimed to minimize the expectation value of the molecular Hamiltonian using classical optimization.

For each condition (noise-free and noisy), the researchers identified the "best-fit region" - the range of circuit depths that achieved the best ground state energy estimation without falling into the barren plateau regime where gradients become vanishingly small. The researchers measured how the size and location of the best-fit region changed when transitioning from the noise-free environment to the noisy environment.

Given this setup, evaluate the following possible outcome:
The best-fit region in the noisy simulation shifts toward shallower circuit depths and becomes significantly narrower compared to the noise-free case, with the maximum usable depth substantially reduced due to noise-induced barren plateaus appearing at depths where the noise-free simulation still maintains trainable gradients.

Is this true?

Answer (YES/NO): NO